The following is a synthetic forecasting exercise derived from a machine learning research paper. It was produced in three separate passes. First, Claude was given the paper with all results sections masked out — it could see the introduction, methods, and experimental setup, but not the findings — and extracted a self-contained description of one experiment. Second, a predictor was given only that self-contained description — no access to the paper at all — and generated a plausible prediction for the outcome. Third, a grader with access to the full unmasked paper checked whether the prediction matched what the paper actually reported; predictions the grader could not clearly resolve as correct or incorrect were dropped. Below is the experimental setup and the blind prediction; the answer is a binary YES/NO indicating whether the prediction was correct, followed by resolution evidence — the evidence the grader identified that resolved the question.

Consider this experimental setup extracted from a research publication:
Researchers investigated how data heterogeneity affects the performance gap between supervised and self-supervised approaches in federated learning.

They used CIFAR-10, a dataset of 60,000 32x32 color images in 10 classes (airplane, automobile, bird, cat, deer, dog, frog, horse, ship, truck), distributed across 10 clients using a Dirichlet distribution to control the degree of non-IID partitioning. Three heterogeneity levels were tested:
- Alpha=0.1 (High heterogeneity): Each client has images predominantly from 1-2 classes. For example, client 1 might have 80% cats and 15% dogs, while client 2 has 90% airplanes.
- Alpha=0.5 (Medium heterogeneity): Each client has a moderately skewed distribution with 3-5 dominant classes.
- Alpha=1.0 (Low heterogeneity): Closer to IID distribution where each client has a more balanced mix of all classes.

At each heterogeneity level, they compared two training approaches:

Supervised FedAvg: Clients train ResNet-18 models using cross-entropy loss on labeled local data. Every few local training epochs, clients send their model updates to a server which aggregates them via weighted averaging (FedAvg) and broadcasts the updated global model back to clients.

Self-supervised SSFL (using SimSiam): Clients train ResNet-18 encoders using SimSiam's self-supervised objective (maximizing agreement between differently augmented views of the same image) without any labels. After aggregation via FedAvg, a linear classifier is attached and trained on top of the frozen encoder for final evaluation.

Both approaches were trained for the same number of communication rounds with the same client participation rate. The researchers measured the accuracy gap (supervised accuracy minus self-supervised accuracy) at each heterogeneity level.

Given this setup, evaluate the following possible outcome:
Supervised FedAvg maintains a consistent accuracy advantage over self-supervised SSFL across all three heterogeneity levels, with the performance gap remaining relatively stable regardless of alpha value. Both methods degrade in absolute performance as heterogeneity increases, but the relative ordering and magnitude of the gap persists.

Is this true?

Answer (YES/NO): NO